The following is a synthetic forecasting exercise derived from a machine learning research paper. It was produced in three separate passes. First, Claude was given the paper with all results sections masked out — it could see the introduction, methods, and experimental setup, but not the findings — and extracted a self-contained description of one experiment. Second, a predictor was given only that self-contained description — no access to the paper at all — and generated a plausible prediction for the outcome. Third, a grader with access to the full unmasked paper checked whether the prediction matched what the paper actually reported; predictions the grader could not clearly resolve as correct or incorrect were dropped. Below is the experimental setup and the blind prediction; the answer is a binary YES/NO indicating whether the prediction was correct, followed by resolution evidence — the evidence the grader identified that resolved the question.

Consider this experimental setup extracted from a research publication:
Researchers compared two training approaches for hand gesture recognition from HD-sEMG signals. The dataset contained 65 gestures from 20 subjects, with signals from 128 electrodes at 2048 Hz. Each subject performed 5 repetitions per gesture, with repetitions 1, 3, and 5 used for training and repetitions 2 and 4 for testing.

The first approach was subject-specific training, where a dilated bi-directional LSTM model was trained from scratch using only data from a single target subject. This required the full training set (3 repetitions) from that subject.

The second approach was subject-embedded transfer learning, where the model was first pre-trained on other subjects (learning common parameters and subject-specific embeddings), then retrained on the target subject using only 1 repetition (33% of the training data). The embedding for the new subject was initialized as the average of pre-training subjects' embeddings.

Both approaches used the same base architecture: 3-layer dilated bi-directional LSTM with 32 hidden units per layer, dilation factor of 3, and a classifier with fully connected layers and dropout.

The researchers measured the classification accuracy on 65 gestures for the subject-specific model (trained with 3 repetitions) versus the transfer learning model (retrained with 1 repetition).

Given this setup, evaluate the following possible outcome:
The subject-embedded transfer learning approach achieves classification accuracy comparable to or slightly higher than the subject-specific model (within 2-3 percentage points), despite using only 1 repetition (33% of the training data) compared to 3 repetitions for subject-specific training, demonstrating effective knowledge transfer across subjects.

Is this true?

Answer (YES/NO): NO